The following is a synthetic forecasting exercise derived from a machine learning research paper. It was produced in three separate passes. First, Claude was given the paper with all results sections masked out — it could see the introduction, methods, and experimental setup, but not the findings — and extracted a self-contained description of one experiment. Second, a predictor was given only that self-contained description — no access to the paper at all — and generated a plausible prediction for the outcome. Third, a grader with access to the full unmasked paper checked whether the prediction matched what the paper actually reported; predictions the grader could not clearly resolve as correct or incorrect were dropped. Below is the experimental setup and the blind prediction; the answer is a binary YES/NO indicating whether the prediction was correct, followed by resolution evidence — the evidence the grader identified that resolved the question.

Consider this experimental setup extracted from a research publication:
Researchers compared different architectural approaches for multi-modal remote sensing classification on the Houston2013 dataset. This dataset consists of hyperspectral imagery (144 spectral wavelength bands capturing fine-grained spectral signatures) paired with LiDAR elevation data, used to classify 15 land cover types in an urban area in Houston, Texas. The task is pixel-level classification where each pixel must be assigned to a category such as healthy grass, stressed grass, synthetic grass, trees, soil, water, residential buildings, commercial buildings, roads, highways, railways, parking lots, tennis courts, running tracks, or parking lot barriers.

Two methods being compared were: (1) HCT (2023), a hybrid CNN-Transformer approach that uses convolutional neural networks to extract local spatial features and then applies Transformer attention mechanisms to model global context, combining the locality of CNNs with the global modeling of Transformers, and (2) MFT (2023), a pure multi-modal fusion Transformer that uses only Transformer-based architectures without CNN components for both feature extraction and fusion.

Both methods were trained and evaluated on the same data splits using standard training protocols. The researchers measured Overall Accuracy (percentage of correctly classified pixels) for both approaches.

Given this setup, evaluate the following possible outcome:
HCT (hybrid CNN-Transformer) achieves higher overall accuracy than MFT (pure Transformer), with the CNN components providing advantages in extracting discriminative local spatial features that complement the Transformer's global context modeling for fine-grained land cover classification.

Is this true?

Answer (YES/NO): YES